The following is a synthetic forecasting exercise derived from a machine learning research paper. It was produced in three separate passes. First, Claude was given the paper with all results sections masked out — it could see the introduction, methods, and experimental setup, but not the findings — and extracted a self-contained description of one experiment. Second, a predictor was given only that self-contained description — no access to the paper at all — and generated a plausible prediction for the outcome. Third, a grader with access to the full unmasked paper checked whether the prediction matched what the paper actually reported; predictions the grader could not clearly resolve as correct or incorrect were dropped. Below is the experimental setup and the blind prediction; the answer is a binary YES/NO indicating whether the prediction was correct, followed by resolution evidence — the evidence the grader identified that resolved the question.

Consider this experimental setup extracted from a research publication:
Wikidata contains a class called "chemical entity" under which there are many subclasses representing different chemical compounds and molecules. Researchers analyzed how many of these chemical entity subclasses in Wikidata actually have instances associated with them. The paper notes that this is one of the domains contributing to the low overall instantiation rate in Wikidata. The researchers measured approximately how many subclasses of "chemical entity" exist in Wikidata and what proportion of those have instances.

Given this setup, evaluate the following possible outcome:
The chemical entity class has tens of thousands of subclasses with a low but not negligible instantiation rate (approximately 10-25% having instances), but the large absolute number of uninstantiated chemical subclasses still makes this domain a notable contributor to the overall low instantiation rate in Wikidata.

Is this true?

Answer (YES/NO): NO